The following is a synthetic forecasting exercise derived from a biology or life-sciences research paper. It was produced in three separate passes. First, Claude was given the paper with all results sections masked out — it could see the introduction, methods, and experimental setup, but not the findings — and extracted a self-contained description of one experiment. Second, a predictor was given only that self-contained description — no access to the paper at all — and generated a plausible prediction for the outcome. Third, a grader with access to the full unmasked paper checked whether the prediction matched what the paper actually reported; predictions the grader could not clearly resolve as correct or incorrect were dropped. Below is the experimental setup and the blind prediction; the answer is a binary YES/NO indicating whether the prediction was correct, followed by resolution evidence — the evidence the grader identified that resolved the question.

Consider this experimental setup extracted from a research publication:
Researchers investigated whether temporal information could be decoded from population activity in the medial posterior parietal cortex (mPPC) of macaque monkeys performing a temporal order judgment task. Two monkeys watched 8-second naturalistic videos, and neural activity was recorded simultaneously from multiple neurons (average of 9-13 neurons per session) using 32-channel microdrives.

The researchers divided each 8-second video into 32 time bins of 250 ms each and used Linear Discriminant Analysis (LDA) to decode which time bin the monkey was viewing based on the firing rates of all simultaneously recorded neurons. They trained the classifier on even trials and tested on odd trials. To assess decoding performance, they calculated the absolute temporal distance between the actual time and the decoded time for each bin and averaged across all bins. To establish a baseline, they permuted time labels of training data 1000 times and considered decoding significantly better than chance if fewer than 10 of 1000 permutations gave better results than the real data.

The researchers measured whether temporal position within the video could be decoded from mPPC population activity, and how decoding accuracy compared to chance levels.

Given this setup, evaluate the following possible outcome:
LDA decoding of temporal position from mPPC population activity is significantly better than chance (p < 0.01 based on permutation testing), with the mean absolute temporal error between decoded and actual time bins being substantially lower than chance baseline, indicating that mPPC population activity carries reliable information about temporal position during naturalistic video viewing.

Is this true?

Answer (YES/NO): YES